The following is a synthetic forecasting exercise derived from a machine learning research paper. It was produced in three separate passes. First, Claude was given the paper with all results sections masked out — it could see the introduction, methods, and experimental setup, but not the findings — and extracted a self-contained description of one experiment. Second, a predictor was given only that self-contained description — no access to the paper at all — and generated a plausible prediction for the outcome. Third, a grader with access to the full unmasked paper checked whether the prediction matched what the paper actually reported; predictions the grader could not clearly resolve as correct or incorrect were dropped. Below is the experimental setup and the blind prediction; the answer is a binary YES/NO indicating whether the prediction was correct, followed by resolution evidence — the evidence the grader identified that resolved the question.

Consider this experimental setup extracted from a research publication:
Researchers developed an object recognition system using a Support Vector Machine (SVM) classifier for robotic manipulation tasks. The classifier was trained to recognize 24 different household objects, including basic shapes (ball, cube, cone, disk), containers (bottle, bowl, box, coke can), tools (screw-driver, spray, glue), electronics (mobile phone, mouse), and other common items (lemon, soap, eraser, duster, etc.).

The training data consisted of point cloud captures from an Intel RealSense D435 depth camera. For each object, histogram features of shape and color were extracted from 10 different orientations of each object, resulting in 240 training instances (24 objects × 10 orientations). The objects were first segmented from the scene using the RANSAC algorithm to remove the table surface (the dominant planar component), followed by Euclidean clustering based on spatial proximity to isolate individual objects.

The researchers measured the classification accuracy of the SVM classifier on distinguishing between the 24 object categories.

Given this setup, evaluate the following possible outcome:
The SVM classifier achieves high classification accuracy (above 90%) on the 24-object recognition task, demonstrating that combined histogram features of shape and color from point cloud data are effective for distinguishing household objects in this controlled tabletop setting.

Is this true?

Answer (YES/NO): NO